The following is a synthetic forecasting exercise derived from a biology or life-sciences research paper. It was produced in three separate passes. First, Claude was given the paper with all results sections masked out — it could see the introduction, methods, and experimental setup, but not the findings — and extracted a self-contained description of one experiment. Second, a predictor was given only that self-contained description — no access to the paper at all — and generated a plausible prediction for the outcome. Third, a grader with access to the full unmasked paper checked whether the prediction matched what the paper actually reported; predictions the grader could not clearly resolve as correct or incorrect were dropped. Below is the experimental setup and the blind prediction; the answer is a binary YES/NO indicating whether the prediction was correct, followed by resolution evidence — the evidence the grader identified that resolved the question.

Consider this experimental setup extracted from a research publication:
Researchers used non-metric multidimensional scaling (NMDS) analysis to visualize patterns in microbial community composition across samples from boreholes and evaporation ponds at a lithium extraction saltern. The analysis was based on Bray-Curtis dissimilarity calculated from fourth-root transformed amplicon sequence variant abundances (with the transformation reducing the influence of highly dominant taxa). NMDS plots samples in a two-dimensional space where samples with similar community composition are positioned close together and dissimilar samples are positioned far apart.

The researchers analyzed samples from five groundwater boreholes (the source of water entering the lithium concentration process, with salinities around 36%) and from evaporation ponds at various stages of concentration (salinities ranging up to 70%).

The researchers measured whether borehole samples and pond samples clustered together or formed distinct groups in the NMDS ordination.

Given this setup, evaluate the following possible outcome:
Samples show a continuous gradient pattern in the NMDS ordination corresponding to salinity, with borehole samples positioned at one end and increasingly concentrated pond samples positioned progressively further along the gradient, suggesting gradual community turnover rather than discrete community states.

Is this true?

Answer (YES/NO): NO